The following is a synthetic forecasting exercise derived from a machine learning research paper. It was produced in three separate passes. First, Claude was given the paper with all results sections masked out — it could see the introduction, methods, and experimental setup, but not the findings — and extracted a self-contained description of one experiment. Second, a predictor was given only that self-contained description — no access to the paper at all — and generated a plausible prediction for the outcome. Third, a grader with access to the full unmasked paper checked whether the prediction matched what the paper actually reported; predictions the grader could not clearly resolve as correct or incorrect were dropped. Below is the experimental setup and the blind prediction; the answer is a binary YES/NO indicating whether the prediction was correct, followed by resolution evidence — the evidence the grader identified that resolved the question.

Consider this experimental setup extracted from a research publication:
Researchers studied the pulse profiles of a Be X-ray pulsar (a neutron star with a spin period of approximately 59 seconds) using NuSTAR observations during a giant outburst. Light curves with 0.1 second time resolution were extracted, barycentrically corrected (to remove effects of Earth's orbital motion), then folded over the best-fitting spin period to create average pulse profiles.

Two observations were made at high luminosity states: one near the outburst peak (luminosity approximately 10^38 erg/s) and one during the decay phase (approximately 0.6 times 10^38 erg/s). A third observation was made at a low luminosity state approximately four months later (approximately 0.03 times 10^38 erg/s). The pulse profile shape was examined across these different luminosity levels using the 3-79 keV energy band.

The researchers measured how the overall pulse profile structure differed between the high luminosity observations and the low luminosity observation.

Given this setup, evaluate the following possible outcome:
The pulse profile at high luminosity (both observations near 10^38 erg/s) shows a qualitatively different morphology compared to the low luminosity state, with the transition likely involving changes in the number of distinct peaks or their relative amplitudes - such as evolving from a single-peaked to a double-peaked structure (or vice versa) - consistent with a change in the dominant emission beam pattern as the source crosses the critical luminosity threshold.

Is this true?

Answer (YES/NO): YES